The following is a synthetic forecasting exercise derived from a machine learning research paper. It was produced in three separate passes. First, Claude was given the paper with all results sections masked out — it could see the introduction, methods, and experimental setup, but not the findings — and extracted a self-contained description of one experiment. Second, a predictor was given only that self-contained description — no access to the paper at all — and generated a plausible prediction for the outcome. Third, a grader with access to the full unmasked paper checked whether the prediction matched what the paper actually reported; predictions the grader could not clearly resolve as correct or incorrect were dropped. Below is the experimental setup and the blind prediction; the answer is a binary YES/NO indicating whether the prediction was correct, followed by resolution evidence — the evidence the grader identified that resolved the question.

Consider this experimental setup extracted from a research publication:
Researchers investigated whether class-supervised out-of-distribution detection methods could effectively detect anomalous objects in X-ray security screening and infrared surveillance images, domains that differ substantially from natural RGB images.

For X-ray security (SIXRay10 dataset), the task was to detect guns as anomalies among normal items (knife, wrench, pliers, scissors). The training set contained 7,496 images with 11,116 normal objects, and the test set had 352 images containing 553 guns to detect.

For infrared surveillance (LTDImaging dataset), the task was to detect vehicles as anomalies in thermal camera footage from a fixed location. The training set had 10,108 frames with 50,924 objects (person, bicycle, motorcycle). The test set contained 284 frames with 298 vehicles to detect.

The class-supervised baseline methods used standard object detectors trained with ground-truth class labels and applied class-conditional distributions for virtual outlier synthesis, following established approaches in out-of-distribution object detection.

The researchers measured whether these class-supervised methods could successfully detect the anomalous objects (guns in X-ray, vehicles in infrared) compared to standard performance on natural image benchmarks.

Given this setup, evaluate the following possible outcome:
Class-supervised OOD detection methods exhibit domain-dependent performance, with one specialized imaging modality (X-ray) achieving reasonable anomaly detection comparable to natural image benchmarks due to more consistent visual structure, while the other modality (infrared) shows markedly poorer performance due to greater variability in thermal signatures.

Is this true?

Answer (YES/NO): NO